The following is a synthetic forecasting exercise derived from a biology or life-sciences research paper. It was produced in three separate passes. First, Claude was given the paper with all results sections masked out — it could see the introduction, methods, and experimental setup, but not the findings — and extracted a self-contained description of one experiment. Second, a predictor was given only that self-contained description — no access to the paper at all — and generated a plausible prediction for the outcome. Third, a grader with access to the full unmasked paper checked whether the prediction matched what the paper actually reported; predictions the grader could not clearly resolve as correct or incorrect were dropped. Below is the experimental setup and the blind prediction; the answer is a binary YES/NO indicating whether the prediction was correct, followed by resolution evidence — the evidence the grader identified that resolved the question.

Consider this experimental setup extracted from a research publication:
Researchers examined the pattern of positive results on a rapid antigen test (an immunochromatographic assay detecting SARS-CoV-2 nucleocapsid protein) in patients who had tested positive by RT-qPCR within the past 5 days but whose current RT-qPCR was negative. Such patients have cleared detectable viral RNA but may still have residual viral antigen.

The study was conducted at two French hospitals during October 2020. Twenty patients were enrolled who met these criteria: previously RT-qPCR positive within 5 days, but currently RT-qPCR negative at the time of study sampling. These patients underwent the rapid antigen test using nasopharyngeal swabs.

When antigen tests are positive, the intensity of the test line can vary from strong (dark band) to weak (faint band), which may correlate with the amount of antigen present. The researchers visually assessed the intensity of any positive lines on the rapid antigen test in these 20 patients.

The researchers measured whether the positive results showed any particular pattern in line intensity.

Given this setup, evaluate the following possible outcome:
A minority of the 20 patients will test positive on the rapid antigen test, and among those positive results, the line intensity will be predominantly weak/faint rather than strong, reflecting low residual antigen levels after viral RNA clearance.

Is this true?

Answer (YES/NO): NO